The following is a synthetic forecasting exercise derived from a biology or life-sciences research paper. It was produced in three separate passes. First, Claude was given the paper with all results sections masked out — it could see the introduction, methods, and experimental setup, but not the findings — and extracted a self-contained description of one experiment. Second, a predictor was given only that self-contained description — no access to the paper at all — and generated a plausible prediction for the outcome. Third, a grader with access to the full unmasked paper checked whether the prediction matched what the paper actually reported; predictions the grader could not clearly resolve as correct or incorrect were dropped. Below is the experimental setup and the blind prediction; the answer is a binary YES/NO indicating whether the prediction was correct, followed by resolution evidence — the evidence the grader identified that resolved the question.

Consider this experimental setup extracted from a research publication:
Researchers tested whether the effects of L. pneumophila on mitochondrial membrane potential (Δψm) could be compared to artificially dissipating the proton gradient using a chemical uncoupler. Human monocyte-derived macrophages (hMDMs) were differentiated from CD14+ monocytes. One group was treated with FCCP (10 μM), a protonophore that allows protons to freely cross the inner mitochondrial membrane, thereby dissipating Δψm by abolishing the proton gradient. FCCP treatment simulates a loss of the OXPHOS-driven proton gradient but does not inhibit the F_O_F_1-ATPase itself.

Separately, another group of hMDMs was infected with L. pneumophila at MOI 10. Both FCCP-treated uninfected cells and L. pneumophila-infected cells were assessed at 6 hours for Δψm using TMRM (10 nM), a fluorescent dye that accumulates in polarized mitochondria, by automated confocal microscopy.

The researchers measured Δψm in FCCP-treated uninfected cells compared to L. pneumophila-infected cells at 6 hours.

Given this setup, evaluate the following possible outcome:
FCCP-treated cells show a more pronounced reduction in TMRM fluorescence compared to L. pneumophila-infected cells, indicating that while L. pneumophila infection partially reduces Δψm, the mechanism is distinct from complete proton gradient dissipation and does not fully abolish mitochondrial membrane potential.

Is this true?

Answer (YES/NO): NO